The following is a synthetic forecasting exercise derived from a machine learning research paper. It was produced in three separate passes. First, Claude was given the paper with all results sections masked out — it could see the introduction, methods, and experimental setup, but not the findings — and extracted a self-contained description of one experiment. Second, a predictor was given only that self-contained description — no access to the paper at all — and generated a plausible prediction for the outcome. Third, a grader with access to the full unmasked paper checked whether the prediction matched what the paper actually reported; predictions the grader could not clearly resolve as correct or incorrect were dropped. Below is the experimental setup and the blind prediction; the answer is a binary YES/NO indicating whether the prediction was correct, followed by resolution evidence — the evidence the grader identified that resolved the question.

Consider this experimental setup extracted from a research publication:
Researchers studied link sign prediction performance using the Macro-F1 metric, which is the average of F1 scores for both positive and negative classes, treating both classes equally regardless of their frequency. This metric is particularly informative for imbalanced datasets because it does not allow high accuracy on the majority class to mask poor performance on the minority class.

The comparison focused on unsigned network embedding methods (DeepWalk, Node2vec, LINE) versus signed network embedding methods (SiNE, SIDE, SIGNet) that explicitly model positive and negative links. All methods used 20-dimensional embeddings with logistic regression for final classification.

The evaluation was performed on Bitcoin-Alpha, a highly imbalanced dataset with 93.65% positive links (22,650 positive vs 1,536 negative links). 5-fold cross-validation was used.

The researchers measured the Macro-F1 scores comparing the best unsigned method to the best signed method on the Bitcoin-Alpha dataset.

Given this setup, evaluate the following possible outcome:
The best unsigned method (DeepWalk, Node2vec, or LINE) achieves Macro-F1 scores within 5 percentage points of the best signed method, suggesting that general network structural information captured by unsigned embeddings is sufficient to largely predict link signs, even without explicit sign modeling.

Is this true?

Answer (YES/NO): NO